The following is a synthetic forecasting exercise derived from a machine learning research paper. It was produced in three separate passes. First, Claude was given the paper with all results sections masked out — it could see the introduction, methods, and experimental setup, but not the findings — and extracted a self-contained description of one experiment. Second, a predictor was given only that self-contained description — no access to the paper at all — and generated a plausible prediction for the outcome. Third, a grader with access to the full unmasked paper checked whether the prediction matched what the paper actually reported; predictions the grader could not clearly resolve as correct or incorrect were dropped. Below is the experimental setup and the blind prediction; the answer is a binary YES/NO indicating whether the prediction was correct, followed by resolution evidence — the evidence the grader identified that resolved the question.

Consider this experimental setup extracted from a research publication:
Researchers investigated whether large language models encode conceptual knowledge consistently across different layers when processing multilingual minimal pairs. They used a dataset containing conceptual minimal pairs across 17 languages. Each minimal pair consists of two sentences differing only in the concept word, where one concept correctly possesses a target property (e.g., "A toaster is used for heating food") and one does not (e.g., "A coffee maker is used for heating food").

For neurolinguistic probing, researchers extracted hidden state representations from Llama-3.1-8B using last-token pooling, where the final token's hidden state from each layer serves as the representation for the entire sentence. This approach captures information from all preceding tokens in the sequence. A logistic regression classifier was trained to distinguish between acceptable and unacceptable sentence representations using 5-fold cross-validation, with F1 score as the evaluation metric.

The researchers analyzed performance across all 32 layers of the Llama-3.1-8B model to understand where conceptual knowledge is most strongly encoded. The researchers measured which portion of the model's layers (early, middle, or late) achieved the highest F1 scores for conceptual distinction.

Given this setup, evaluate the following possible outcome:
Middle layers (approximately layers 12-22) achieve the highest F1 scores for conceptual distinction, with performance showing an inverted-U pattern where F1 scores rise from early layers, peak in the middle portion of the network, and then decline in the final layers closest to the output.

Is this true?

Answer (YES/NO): NO